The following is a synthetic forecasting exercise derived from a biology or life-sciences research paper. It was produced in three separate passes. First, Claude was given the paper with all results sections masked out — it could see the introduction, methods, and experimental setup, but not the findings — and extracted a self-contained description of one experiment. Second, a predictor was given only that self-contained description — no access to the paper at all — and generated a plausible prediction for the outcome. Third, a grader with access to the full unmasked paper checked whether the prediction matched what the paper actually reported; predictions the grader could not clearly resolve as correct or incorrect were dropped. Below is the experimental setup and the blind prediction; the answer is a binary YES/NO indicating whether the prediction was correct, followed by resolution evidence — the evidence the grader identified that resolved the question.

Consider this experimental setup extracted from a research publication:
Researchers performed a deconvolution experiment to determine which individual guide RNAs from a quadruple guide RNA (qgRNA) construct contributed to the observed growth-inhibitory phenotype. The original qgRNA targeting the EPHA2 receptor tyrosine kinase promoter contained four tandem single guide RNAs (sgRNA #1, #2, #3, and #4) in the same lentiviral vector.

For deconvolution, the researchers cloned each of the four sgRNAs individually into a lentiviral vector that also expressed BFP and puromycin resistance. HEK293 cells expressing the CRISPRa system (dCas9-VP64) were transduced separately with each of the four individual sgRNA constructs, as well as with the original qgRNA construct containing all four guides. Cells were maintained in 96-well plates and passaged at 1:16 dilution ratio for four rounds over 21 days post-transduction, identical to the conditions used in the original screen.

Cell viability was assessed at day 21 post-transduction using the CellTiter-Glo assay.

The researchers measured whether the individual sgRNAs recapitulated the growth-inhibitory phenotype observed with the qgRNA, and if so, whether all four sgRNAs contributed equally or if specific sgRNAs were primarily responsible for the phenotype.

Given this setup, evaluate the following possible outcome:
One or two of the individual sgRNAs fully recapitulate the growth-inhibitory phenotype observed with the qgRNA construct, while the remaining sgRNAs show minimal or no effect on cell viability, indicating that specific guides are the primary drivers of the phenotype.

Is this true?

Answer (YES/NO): YES